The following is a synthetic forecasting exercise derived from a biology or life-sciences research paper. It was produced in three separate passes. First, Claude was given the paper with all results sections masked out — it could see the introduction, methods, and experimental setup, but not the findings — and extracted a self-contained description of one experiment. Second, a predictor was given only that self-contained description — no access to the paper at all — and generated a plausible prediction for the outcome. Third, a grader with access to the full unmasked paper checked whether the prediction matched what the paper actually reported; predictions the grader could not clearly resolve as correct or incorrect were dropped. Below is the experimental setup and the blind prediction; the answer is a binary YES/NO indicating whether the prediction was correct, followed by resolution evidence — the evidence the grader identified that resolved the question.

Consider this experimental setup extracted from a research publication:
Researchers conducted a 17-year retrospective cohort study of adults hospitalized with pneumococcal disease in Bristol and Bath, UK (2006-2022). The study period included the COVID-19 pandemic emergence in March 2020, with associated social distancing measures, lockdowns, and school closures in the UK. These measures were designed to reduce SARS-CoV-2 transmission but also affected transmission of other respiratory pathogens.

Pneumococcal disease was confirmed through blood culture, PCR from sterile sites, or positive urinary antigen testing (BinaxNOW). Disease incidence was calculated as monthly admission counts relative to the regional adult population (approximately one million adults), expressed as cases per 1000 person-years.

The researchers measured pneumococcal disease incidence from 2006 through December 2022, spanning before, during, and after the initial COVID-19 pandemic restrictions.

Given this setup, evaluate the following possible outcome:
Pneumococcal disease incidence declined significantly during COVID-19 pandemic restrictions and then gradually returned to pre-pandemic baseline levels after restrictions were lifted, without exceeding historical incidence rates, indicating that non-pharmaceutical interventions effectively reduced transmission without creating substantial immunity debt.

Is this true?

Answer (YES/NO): YES